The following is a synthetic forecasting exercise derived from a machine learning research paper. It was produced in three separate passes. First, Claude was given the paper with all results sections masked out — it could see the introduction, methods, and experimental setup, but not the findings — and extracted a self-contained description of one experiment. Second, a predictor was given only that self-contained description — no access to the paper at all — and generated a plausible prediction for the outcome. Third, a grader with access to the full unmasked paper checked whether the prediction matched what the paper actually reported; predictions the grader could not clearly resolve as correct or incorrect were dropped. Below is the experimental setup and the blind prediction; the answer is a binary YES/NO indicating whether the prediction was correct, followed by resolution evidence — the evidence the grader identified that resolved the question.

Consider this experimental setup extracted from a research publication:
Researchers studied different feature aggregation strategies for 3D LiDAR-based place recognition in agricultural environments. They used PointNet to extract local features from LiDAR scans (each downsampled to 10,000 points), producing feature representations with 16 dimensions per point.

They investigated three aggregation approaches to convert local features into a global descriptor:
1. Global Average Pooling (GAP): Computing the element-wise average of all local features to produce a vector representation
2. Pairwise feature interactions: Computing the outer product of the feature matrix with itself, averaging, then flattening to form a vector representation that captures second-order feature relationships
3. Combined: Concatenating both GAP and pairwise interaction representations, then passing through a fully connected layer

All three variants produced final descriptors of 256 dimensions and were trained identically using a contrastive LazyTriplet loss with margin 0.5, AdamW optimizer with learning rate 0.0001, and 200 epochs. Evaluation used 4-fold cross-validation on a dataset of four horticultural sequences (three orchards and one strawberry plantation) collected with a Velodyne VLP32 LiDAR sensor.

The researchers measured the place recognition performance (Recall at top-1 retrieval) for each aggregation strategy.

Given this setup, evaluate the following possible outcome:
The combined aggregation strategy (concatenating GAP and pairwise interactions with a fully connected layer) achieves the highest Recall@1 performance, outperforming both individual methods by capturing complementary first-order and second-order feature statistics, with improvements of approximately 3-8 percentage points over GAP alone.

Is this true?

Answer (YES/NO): YES